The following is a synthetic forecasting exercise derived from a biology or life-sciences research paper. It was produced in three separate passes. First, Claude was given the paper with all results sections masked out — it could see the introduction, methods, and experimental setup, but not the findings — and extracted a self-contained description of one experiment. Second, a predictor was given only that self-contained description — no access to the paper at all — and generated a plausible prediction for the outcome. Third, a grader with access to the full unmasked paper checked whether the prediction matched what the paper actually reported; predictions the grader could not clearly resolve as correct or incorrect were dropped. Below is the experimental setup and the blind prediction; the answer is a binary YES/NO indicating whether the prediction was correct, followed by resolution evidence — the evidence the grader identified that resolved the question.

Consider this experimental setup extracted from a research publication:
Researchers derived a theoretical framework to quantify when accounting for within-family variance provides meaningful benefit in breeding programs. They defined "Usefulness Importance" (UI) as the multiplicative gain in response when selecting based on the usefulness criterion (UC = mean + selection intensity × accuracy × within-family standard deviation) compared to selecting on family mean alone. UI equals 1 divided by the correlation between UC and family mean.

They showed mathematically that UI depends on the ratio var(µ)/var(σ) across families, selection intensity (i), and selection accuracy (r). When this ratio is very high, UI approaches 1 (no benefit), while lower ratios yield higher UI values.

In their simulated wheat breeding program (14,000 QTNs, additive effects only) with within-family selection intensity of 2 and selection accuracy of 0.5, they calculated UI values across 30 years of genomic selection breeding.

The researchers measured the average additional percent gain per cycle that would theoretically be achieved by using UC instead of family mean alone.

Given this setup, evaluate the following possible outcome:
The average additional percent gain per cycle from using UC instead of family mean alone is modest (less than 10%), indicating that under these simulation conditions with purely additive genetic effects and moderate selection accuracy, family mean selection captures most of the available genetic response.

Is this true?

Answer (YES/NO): YES